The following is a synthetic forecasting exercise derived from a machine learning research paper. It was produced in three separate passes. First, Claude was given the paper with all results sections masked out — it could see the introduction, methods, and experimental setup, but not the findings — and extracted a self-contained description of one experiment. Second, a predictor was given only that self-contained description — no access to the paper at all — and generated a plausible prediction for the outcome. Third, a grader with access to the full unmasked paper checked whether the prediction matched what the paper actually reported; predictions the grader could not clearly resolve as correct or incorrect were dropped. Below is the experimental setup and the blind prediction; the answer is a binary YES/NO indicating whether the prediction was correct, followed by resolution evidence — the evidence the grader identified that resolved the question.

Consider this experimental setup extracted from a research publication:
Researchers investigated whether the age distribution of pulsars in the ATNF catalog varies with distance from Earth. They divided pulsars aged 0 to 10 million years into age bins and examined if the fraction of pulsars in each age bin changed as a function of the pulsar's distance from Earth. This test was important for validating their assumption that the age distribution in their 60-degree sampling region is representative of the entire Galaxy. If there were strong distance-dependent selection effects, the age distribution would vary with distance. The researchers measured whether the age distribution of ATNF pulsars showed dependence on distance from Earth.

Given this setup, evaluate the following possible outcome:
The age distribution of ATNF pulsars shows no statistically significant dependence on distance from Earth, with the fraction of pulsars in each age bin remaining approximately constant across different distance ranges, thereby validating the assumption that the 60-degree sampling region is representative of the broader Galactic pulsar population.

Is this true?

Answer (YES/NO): YES